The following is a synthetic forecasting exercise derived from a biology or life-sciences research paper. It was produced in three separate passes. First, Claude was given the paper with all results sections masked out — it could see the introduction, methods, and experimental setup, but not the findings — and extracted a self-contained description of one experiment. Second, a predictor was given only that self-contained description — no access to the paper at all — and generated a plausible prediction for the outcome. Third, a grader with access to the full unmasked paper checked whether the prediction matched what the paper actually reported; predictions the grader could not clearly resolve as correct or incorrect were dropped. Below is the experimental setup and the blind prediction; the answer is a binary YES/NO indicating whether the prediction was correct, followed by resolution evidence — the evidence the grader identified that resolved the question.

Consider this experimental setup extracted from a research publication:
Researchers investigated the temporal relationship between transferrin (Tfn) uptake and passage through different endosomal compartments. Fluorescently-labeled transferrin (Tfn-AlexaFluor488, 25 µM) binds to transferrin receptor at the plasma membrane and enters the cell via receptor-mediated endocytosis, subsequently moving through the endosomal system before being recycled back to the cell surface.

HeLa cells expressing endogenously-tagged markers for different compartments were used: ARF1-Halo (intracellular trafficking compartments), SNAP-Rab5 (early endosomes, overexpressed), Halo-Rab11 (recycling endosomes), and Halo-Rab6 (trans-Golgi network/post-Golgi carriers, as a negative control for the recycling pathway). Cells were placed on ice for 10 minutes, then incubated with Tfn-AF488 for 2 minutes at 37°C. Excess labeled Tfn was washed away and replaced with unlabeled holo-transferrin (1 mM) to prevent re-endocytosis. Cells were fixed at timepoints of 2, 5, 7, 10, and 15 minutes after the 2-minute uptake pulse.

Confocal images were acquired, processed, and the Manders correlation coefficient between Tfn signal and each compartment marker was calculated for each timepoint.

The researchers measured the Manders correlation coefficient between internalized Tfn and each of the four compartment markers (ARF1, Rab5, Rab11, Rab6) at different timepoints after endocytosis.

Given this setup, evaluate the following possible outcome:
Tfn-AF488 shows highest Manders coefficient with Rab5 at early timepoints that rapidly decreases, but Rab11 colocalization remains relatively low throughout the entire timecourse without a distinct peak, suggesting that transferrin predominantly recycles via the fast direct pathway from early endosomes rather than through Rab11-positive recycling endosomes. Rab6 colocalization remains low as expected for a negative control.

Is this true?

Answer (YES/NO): NO